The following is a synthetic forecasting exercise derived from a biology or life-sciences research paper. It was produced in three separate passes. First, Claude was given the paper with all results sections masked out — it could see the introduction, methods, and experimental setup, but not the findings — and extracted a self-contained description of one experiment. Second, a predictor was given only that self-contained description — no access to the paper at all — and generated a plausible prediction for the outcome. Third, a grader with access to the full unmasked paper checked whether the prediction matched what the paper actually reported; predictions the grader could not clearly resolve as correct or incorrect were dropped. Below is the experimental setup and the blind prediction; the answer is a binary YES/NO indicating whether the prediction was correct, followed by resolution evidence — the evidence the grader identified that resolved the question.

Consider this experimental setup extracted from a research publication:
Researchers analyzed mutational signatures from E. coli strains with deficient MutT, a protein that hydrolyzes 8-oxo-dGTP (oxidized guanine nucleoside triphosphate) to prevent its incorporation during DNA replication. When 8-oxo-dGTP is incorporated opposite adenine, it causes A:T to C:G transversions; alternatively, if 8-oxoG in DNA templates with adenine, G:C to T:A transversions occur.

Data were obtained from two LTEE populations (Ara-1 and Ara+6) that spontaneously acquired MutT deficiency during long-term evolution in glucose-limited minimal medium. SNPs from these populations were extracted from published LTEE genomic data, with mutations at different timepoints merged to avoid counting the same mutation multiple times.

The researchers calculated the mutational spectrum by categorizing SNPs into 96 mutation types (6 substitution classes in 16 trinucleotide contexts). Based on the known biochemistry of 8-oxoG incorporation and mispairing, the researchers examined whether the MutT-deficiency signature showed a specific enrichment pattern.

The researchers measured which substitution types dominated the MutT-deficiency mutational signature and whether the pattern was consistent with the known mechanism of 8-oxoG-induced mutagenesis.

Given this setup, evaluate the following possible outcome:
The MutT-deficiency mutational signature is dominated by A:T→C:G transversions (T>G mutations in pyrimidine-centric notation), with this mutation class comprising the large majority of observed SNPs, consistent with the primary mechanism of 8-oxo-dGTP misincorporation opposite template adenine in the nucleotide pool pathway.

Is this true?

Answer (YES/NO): YES